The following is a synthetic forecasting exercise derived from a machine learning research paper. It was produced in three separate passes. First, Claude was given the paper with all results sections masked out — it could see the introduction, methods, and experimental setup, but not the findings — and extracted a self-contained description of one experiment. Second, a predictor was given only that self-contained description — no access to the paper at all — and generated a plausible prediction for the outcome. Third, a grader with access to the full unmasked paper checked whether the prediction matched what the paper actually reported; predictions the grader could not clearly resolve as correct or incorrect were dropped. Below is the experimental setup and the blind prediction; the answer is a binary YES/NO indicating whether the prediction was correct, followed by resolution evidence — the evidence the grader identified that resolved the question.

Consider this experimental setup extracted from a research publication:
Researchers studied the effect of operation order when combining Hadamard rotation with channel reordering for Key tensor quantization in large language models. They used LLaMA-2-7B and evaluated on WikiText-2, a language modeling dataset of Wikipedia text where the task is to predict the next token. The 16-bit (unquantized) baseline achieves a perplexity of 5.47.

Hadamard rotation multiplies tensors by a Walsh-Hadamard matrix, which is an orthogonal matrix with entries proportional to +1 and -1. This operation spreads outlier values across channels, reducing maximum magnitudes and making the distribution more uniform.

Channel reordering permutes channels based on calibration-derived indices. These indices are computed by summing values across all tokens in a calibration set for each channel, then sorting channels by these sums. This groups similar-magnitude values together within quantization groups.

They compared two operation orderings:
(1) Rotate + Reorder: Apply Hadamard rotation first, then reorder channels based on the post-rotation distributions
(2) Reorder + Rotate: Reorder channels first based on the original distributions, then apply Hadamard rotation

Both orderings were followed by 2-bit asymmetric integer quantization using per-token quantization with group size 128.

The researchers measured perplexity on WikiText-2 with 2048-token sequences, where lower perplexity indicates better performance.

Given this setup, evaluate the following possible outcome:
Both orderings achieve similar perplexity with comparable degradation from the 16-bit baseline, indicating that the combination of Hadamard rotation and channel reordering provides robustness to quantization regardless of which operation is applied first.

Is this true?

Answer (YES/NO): NO